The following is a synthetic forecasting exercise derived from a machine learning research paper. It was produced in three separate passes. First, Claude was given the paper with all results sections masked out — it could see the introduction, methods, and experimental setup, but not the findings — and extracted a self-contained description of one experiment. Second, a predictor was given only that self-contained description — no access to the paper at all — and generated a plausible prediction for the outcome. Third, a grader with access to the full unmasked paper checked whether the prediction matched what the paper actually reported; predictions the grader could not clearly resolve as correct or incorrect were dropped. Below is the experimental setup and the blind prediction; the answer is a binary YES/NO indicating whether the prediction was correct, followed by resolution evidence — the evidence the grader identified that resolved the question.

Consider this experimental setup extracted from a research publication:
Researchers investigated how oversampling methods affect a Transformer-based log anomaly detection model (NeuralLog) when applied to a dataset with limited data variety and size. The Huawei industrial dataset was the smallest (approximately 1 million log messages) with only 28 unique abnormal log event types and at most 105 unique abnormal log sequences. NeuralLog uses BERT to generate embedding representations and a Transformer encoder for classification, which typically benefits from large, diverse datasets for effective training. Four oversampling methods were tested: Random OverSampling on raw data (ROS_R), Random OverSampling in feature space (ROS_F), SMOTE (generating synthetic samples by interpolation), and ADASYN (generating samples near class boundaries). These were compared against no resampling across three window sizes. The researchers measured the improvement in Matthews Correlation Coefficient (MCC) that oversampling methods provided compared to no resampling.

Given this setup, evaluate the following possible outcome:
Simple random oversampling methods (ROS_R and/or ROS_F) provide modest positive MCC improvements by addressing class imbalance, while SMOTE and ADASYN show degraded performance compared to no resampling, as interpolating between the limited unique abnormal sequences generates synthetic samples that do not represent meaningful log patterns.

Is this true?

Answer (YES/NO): NO